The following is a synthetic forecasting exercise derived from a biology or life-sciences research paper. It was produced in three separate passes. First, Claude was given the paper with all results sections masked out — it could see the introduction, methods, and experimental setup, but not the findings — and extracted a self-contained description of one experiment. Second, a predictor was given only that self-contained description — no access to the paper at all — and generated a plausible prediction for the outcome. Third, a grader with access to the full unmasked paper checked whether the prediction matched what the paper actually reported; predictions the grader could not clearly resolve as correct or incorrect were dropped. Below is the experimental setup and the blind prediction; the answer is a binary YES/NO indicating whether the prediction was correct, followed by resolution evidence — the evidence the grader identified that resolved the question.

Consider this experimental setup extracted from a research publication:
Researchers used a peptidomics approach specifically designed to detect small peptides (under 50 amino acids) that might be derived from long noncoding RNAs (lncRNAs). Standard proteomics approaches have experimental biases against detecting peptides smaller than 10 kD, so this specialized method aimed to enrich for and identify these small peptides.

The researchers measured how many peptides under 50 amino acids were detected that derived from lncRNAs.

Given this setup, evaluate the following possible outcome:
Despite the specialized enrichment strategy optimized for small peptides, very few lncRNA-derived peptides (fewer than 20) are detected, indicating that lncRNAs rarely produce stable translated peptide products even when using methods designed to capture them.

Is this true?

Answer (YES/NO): YES